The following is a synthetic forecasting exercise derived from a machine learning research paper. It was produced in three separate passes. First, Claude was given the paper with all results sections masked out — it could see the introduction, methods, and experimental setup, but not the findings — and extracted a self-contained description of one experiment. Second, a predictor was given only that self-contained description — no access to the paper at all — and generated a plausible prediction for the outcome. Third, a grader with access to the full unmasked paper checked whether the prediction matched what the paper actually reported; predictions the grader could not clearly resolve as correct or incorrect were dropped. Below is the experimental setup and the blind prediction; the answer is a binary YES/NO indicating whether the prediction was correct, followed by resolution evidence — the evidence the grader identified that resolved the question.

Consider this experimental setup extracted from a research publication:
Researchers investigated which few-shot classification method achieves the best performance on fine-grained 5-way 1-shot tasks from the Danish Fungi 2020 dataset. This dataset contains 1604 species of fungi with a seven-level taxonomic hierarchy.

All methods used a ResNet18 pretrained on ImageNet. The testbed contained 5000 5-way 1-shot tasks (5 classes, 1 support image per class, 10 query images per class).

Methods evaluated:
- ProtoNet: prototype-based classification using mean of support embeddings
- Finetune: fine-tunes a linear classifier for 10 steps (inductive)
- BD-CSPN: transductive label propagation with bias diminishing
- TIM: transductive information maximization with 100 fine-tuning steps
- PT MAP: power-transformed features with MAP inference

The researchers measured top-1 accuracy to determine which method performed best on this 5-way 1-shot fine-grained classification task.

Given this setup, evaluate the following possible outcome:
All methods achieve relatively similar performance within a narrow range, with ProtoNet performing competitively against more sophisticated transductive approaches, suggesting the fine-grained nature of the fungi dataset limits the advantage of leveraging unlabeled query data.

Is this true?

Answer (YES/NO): NO